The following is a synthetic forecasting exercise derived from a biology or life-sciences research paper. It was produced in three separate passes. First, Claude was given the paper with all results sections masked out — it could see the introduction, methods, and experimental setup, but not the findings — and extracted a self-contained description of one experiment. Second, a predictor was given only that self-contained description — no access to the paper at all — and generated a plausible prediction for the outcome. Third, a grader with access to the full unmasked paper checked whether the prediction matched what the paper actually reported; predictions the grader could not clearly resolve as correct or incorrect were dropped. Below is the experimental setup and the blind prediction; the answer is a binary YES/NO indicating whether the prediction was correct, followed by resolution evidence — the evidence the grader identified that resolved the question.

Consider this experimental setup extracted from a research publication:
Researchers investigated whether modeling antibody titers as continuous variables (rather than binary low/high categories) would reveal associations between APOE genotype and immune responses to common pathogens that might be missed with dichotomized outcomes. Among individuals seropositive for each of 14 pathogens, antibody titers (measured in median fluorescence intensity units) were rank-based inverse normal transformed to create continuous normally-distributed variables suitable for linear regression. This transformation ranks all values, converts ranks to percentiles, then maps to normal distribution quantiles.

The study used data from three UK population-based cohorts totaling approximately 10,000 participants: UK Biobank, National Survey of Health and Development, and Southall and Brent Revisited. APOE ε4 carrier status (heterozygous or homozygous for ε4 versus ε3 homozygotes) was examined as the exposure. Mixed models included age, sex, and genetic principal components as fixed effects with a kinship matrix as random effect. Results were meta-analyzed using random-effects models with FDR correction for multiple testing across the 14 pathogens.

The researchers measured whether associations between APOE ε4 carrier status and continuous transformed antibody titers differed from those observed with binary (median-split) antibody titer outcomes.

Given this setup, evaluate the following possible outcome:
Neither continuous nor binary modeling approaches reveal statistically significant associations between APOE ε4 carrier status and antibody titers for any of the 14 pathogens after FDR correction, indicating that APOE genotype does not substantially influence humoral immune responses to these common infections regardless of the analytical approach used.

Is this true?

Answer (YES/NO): YES